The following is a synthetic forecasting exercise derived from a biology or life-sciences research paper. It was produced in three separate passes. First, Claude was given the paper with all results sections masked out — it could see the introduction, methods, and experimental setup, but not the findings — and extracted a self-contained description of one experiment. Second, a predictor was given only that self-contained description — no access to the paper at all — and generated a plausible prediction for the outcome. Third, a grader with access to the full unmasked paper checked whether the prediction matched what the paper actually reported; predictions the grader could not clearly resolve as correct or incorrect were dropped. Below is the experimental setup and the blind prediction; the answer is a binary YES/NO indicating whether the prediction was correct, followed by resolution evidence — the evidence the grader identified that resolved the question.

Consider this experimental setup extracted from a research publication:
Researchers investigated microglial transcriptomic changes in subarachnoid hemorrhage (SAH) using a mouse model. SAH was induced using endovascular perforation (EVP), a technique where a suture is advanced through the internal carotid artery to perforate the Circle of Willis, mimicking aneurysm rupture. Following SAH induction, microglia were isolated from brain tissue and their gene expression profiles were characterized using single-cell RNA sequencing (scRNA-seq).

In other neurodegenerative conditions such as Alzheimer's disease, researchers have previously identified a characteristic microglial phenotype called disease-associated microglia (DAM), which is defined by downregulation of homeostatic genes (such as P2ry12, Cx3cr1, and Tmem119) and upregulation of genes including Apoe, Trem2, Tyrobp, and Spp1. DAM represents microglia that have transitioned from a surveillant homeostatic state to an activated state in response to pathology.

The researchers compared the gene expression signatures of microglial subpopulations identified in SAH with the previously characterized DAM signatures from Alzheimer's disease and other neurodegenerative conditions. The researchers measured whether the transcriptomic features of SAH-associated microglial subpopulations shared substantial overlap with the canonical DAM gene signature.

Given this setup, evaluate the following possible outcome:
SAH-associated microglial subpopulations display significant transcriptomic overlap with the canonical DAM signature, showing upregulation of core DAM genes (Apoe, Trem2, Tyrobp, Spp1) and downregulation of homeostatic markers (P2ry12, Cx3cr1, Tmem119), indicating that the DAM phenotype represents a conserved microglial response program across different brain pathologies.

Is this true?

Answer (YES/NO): NO